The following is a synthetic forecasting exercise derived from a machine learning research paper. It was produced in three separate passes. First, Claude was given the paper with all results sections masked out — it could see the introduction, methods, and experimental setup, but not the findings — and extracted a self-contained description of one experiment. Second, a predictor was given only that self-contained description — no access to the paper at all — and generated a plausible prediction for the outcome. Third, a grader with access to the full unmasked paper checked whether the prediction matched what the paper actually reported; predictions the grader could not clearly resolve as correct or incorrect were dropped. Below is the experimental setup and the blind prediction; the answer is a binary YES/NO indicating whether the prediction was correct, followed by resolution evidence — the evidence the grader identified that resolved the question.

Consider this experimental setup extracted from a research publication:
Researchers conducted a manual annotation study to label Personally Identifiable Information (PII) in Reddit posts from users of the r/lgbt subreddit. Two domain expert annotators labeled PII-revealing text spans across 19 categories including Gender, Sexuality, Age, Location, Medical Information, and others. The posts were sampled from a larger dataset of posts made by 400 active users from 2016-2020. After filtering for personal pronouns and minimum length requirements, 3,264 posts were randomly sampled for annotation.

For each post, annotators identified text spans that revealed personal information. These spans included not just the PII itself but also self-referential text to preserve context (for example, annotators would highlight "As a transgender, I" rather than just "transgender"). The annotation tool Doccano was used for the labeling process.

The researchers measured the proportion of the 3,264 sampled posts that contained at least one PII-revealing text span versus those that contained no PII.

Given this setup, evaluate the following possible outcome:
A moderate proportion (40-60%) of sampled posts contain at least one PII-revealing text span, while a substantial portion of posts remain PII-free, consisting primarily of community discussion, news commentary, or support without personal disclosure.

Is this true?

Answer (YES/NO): NO